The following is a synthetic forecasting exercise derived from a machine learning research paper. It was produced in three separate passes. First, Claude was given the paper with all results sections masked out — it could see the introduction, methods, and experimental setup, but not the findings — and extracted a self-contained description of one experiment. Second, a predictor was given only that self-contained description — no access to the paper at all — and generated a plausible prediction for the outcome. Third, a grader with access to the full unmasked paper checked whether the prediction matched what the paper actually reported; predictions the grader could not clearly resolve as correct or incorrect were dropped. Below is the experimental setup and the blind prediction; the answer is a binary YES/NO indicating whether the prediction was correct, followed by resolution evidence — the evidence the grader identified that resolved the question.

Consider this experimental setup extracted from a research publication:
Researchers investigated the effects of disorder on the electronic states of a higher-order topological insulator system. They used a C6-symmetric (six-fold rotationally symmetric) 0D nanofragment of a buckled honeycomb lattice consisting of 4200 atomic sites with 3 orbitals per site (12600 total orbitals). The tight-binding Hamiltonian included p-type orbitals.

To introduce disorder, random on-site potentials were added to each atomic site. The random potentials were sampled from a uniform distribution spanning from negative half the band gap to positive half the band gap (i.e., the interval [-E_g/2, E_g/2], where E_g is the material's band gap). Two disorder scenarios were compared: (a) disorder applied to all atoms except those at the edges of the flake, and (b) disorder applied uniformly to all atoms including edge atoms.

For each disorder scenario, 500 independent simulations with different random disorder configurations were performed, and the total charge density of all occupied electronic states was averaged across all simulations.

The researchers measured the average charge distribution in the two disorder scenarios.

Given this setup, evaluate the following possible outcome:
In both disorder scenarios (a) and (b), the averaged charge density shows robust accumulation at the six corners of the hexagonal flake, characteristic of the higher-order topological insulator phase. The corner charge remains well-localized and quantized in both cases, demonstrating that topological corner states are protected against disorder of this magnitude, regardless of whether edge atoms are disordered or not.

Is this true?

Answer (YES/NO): NO